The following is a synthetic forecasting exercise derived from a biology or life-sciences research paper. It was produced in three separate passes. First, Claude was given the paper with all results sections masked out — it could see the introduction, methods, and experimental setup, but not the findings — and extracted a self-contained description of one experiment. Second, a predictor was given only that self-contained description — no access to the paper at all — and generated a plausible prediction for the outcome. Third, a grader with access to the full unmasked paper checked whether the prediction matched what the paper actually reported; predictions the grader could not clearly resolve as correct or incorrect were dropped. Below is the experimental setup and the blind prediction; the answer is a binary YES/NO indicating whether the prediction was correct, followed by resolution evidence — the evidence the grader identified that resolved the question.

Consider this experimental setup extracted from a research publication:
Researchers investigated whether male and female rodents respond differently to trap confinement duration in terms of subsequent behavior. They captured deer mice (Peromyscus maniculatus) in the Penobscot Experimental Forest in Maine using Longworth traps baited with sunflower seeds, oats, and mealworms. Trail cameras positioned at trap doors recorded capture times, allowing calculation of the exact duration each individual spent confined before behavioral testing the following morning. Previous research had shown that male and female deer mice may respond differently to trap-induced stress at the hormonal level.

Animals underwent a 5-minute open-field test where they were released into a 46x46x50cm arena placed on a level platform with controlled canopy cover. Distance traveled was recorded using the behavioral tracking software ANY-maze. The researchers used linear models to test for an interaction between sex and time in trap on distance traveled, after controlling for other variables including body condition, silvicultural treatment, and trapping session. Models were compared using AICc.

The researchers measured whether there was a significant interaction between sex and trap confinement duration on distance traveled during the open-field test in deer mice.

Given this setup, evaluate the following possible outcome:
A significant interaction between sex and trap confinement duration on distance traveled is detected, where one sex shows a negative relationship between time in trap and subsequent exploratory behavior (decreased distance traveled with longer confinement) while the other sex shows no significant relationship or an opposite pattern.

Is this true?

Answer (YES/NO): NO